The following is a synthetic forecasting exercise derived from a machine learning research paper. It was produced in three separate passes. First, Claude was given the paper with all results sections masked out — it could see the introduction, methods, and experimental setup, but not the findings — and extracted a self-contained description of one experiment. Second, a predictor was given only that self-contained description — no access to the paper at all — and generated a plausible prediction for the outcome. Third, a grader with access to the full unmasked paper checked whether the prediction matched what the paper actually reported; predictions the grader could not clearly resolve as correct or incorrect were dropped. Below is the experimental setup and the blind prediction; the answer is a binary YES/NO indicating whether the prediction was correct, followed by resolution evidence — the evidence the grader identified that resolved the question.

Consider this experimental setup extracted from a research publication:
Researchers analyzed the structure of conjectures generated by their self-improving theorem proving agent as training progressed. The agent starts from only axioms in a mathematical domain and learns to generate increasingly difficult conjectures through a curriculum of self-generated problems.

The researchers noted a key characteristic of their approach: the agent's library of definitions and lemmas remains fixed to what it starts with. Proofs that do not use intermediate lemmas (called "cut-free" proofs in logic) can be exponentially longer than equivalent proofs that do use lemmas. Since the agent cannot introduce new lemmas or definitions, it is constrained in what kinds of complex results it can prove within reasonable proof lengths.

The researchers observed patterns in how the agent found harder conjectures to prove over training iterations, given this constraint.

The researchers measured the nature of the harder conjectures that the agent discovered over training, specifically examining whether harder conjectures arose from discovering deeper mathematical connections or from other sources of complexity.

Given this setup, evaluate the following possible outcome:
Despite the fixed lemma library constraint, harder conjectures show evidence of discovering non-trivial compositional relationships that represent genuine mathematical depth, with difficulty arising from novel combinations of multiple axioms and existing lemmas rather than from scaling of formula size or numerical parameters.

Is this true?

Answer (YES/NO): NO